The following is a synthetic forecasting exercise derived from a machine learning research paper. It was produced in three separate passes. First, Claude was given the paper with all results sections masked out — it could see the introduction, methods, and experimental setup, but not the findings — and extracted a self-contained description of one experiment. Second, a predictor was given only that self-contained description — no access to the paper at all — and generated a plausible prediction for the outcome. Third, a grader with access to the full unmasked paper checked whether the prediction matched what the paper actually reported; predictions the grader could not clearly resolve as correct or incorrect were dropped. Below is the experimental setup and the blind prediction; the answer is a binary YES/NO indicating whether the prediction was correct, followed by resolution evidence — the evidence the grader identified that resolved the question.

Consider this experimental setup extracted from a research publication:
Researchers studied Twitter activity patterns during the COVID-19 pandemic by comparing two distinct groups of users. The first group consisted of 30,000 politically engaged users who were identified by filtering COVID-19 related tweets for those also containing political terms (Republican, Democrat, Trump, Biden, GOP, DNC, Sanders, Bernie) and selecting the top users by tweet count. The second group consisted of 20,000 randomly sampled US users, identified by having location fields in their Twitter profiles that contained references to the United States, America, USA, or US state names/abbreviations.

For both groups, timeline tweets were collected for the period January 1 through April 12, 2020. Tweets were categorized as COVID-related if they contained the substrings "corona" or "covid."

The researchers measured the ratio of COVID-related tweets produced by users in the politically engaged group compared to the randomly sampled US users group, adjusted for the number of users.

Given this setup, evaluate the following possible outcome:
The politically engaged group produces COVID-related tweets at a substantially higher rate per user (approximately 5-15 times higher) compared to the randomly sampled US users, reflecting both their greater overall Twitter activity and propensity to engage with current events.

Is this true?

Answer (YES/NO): NO